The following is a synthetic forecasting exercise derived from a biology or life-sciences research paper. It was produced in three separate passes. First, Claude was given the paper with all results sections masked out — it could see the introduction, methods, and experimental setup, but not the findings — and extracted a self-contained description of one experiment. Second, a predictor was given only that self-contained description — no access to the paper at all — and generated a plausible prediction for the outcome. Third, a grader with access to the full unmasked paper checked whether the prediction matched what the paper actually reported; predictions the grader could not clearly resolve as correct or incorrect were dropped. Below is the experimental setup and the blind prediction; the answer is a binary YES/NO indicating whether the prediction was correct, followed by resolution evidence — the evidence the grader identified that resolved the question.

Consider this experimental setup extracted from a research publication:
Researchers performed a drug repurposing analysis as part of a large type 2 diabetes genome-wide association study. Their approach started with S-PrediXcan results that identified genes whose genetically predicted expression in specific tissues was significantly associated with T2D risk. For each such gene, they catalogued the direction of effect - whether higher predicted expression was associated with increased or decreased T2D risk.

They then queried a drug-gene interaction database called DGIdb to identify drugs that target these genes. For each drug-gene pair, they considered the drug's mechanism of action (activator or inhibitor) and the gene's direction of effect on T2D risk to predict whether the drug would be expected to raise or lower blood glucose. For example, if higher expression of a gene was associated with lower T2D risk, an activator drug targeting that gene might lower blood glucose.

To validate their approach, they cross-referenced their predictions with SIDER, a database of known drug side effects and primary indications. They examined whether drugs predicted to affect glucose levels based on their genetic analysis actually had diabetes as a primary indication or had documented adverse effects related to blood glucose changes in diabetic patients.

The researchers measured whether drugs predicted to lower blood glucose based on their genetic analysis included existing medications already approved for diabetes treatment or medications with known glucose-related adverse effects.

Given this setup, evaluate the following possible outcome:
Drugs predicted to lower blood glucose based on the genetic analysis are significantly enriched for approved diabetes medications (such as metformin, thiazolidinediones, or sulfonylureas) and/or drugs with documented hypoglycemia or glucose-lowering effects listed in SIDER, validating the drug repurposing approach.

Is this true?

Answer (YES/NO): NO